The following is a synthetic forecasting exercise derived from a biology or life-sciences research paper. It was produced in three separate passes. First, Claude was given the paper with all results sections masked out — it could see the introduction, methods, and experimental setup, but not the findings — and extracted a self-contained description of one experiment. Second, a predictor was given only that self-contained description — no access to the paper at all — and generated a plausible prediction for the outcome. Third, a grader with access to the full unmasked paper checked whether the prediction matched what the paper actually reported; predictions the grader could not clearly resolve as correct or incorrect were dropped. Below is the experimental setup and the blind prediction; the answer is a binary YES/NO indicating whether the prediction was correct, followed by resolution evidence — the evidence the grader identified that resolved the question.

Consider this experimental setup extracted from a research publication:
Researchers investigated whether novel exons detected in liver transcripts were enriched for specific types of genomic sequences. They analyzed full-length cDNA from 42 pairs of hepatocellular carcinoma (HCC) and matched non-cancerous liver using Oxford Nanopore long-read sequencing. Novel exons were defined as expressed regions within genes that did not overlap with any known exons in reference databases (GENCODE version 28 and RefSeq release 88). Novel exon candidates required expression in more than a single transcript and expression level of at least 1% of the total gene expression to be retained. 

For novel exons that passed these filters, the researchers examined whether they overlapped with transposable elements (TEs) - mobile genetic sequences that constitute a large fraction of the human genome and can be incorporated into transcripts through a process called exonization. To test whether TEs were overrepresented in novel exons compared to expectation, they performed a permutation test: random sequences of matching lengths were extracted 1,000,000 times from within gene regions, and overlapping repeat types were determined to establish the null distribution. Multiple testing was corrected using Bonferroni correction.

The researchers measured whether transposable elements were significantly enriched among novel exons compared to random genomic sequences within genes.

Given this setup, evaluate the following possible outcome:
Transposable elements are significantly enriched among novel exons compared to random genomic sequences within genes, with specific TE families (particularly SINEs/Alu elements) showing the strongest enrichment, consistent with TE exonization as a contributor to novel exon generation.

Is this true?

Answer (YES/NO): NO